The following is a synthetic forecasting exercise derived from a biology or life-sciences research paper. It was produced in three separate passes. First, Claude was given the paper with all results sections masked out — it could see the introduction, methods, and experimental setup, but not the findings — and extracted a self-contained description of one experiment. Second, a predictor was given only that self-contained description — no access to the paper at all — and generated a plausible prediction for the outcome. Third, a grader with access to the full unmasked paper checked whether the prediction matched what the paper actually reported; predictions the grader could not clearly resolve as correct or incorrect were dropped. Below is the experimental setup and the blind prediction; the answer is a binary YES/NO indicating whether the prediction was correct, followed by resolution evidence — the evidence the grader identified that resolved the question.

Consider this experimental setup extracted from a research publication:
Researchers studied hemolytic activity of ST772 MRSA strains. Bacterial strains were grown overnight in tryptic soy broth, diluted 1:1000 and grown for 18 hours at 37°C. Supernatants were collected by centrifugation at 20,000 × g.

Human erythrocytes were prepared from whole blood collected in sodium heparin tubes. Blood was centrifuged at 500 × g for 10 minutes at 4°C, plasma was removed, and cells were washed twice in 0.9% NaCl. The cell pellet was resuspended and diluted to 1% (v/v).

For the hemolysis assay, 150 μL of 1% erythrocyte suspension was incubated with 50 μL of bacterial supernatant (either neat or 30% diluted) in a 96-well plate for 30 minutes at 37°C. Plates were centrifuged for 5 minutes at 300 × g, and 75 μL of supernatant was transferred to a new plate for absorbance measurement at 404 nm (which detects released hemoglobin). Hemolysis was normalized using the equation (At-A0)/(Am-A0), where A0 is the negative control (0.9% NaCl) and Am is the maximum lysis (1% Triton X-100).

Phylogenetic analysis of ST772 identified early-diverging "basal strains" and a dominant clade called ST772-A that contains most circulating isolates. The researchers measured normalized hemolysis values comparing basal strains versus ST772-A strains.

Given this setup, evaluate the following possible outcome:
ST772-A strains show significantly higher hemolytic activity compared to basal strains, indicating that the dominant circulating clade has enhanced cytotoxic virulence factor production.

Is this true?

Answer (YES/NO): NO